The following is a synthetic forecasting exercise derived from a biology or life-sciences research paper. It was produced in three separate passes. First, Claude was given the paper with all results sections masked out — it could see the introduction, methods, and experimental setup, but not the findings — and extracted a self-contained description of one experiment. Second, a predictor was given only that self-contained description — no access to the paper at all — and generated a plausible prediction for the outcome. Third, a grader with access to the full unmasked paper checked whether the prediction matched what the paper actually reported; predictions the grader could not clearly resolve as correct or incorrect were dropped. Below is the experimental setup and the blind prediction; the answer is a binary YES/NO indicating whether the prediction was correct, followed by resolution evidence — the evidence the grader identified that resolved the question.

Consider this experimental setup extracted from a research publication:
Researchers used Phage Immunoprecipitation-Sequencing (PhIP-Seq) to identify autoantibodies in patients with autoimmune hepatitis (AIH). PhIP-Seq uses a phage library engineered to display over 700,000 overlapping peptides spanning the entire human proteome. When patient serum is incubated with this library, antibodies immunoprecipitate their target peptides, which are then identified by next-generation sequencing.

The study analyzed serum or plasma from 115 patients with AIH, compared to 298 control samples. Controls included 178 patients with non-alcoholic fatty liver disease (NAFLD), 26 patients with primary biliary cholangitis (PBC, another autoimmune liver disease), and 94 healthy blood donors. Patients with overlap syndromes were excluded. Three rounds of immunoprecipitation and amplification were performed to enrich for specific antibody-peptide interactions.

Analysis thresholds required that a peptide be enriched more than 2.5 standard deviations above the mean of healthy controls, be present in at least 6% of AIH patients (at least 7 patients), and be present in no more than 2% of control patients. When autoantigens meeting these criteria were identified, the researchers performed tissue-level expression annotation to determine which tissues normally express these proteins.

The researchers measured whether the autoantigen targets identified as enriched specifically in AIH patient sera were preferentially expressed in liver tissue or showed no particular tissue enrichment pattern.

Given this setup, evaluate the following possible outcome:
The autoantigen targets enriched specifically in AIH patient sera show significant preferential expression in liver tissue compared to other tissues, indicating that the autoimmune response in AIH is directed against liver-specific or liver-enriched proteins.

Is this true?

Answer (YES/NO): NO